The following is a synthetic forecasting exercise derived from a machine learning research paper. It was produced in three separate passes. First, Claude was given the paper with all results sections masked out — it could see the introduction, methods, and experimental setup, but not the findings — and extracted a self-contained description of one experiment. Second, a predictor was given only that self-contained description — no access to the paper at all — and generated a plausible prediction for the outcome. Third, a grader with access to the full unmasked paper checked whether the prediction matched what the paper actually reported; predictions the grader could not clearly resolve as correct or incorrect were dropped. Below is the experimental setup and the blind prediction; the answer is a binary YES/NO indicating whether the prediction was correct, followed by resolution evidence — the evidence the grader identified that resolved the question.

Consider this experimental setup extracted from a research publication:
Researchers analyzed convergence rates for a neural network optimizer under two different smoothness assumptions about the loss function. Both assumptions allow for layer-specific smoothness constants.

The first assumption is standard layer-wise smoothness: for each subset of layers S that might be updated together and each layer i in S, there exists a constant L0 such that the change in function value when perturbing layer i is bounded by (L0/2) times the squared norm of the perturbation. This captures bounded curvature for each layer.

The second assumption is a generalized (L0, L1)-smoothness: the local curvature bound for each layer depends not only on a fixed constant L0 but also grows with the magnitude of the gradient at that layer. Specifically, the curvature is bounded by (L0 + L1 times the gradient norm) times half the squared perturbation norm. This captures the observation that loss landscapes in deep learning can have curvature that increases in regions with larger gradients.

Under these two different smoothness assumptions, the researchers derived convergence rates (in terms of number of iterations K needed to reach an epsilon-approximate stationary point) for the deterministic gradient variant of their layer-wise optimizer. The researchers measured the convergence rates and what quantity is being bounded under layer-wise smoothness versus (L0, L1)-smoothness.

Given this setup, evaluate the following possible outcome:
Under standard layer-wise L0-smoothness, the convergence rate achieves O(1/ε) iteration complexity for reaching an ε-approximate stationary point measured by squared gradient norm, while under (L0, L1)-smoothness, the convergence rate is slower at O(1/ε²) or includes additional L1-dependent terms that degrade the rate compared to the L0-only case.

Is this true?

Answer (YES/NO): NO